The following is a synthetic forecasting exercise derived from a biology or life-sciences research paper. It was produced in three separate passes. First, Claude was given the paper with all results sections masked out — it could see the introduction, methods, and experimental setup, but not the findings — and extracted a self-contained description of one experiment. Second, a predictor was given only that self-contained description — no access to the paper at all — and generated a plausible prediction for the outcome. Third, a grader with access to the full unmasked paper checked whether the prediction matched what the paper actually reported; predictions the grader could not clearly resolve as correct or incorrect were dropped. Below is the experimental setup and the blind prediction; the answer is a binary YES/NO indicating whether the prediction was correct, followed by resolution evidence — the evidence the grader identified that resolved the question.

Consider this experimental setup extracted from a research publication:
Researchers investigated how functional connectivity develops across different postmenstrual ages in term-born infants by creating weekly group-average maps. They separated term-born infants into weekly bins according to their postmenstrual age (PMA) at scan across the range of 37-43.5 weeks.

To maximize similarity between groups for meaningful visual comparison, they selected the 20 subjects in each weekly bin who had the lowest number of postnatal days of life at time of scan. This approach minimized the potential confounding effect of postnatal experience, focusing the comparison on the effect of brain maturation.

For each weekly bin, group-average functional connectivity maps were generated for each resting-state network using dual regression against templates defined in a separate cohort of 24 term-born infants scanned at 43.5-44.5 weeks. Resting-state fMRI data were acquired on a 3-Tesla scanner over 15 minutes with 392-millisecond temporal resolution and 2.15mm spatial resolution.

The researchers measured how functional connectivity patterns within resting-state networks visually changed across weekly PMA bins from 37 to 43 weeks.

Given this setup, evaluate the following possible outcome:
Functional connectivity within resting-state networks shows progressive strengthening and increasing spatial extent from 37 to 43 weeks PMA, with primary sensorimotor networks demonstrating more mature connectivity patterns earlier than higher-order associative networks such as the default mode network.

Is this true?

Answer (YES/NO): YES